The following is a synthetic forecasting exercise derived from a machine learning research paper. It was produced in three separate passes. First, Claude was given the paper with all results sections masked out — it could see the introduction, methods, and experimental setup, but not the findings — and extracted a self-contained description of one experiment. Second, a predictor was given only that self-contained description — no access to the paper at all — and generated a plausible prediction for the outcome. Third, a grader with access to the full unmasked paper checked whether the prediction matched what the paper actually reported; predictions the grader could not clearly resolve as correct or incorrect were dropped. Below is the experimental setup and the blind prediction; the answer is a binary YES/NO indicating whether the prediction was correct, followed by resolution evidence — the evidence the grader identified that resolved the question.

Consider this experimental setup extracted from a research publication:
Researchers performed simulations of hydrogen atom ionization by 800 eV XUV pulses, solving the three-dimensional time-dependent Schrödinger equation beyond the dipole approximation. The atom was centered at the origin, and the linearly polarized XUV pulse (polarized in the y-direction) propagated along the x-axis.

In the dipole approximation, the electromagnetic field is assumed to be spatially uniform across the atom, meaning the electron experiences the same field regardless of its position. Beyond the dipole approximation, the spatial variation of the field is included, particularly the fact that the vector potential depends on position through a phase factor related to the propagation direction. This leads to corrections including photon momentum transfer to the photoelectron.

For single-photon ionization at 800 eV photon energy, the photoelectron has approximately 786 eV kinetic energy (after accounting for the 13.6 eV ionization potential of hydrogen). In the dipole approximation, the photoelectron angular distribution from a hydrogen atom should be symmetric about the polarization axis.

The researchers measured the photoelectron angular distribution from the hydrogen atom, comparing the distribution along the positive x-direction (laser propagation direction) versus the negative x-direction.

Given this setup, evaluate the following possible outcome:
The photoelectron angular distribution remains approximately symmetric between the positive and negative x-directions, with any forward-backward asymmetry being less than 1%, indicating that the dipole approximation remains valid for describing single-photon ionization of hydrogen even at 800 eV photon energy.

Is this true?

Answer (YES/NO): NO